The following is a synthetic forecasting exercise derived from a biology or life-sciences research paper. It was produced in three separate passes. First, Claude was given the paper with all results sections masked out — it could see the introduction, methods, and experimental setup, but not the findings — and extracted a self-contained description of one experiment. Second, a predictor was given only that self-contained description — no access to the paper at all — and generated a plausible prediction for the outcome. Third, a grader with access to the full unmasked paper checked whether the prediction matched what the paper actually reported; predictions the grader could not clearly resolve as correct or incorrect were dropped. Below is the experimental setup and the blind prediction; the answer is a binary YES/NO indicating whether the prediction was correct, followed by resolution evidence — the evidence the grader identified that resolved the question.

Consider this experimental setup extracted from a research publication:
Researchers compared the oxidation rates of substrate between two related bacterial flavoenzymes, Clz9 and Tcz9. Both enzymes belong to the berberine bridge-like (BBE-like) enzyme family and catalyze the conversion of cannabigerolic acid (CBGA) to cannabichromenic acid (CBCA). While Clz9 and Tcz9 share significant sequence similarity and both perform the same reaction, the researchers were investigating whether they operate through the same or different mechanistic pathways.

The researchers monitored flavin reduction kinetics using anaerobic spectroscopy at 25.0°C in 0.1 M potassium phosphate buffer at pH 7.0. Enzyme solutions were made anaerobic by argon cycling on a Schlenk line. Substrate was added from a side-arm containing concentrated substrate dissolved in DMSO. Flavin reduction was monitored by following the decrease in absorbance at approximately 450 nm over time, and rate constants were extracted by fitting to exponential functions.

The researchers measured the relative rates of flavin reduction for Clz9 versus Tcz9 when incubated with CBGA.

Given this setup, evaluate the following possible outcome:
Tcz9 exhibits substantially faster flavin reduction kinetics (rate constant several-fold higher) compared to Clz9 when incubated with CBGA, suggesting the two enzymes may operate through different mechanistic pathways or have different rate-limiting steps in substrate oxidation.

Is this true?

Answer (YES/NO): YES